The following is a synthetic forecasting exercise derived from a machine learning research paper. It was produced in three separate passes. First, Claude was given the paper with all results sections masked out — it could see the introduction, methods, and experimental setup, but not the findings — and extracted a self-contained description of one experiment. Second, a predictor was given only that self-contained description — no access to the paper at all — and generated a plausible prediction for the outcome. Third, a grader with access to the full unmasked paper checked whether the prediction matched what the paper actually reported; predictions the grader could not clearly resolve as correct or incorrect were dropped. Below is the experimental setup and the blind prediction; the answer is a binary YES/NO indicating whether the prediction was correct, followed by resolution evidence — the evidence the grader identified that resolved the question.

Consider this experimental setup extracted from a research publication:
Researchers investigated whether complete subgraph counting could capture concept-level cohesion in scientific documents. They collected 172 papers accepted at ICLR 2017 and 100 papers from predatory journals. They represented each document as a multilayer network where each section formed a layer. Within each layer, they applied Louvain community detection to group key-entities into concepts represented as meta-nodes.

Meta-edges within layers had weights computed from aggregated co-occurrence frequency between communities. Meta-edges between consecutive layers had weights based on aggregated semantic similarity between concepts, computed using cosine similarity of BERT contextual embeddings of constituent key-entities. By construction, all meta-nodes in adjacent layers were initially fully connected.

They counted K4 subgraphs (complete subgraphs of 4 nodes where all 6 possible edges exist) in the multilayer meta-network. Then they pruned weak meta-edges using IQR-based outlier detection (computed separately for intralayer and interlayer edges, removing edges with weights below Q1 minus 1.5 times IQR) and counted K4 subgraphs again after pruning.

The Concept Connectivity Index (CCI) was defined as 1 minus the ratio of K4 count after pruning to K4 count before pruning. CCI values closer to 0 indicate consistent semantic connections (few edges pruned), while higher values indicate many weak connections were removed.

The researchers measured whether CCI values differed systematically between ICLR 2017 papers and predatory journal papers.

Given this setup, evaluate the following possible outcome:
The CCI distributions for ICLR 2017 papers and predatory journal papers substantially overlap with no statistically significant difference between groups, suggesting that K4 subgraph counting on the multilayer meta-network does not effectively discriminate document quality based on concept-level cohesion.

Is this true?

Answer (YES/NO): NO